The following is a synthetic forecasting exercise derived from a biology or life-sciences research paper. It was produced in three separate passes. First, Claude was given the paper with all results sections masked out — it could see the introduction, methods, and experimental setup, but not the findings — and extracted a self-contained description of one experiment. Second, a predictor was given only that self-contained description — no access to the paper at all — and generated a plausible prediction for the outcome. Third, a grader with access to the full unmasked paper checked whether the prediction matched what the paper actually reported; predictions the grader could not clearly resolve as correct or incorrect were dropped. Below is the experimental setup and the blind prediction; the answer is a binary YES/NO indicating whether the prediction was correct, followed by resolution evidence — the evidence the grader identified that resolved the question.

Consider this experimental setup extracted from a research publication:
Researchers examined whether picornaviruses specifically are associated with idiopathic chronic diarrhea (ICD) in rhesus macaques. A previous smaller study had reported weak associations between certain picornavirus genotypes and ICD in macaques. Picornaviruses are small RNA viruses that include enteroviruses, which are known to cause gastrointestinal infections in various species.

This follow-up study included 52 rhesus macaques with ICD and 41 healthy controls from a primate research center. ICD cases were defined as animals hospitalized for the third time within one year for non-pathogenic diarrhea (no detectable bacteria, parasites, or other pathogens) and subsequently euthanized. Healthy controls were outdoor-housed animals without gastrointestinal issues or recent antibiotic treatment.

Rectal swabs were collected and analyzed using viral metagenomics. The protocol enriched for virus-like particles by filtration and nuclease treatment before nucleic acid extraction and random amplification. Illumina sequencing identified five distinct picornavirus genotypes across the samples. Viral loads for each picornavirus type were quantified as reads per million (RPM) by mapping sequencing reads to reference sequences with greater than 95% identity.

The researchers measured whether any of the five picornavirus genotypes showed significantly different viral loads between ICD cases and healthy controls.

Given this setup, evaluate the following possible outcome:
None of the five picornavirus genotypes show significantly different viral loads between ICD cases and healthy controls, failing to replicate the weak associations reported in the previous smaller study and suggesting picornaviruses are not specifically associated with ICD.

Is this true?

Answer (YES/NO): YES